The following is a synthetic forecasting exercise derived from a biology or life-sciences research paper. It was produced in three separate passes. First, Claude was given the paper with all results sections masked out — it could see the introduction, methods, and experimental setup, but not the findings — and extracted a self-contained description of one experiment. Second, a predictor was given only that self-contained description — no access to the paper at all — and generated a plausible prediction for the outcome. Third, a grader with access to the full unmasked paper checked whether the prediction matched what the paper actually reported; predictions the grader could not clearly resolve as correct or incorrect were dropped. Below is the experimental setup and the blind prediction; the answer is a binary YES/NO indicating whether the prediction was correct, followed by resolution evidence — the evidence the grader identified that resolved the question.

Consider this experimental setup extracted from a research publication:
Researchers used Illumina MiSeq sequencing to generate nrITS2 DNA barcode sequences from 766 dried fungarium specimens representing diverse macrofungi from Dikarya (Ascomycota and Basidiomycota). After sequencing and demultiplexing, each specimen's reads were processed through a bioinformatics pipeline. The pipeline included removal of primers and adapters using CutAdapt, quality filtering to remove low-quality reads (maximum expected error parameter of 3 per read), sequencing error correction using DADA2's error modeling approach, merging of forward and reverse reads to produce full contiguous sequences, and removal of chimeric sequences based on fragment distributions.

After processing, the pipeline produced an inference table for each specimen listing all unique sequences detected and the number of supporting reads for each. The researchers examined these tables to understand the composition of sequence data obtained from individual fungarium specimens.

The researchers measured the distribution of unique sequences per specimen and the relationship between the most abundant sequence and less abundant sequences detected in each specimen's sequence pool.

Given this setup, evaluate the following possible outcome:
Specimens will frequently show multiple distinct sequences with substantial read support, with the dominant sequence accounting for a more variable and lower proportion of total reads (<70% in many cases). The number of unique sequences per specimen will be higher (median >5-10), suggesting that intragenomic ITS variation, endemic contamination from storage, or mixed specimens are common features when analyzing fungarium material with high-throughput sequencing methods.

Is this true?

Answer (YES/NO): NO